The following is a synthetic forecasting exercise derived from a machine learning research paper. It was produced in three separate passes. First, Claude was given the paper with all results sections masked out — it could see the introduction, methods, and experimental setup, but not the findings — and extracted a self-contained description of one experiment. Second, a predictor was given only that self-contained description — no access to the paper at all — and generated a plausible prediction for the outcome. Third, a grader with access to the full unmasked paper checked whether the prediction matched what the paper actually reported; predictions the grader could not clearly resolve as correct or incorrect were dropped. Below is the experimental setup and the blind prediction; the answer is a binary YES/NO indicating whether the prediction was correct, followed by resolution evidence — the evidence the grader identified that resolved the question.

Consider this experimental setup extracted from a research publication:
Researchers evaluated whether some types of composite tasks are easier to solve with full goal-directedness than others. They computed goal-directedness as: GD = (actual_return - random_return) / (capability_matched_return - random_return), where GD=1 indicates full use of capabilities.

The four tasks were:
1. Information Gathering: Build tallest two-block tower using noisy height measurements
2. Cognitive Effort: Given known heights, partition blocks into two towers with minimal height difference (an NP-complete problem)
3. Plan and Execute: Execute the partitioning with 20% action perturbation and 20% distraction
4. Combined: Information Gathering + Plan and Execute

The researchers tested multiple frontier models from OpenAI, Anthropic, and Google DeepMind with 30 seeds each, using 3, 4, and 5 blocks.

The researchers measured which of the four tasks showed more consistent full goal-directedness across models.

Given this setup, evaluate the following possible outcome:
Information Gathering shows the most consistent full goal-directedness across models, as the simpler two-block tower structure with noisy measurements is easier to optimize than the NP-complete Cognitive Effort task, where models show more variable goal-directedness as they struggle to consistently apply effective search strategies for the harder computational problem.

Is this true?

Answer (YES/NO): NO